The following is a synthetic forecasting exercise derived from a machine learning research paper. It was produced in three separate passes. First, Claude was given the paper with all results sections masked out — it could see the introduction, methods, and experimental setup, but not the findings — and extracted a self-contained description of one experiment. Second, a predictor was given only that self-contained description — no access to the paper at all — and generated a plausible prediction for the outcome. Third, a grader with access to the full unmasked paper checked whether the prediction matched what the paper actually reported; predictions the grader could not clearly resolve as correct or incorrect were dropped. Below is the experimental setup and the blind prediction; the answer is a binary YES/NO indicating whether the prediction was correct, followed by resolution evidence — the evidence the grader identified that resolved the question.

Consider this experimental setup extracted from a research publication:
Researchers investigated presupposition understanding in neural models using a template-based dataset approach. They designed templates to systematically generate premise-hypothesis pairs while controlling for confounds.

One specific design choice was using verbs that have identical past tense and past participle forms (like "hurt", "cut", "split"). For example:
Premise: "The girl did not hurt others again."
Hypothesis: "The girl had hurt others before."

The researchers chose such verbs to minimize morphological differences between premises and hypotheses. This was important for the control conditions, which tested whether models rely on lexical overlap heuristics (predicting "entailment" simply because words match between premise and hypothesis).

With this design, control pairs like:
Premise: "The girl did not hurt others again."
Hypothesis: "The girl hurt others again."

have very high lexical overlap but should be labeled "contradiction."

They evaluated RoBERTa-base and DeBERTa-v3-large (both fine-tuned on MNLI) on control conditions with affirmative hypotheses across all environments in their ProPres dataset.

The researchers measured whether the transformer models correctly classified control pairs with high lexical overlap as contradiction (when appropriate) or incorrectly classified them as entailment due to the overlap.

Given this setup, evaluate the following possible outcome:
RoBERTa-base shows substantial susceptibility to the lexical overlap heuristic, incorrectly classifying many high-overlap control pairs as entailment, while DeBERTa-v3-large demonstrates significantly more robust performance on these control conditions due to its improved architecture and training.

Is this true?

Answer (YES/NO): NO